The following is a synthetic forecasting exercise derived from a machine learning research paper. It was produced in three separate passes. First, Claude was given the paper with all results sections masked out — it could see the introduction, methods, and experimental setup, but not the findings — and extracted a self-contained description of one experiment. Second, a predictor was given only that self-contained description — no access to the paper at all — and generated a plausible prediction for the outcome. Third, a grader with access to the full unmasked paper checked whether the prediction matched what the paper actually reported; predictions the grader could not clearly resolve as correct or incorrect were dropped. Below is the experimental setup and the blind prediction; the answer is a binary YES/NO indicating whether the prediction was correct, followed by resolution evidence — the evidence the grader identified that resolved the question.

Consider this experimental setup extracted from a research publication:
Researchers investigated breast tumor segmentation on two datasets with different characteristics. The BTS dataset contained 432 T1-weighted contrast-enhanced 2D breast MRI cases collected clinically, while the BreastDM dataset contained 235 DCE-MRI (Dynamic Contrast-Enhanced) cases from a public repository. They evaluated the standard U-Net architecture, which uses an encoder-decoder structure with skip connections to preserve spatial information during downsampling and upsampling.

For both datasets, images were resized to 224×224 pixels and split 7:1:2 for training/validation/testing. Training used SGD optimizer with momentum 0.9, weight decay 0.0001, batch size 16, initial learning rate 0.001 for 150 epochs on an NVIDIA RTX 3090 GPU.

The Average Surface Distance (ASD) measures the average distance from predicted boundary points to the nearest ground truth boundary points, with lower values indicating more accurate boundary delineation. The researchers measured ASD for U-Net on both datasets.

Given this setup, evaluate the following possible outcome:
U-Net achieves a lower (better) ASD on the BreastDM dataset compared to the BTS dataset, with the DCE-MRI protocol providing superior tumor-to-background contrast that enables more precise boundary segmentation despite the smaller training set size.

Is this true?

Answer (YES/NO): NO